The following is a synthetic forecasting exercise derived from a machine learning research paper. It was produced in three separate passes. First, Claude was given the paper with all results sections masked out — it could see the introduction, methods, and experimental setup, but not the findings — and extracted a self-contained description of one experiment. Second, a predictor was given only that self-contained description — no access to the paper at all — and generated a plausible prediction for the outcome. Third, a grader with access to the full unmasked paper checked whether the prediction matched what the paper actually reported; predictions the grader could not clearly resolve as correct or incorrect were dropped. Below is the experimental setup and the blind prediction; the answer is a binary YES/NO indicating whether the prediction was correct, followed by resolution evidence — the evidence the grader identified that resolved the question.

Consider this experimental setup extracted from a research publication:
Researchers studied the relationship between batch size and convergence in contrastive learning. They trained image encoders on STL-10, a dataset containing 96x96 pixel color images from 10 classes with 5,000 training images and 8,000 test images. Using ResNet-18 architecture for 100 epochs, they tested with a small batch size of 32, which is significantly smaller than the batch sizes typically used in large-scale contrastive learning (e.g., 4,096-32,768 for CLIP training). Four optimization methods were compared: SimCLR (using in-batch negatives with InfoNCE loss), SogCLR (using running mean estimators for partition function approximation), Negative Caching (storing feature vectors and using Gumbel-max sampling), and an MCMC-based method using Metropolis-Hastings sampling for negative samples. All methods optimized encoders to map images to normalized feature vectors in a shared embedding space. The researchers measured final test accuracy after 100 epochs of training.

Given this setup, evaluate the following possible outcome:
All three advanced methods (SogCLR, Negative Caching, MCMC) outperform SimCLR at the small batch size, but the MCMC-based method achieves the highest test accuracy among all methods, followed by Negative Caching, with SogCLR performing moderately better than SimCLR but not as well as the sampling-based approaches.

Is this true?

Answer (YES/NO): NO